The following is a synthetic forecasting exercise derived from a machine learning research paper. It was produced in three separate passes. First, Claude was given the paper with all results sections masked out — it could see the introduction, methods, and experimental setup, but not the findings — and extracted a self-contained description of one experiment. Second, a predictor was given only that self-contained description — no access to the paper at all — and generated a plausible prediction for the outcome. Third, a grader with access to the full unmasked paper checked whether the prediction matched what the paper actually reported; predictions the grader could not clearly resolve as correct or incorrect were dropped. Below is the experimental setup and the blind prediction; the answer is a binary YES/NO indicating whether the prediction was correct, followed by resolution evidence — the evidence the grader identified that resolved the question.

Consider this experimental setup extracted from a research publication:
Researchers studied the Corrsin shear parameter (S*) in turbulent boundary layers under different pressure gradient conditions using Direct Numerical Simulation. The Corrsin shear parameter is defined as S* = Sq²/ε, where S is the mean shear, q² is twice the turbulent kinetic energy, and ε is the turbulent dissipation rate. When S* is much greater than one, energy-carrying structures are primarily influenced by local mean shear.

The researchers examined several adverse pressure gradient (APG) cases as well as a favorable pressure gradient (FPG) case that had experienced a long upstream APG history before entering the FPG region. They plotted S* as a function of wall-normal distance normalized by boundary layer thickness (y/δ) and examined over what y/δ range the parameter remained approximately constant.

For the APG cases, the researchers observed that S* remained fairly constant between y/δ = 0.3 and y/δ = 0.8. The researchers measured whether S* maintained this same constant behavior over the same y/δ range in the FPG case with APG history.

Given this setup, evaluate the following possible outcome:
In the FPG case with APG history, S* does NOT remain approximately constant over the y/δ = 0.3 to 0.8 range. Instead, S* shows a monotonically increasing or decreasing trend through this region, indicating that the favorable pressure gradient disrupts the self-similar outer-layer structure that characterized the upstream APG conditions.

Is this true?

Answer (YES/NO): NO